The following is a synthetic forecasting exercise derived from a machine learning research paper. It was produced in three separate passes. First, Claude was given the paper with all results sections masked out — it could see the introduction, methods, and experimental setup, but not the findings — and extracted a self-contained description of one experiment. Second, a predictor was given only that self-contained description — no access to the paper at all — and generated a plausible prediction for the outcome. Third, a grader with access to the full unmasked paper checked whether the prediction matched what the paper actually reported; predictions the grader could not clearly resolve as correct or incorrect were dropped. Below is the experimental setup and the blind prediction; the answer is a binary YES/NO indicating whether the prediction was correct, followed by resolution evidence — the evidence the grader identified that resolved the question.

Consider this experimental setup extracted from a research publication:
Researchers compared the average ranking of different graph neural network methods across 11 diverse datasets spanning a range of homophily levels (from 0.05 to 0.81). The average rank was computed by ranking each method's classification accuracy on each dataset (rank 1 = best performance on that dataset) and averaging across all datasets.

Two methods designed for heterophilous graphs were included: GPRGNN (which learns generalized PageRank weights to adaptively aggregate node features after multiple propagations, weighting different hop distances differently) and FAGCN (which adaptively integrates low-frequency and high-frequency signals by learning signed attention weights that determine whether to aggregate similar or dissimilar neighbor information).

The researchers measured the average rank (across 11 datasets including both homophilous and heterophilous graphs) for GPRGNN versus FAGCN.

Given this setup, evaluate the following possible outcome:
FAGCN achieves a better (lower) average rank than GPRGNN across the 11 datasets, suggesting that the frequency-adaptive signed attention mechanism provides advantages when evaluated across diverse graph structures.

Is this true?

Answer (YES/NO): YES